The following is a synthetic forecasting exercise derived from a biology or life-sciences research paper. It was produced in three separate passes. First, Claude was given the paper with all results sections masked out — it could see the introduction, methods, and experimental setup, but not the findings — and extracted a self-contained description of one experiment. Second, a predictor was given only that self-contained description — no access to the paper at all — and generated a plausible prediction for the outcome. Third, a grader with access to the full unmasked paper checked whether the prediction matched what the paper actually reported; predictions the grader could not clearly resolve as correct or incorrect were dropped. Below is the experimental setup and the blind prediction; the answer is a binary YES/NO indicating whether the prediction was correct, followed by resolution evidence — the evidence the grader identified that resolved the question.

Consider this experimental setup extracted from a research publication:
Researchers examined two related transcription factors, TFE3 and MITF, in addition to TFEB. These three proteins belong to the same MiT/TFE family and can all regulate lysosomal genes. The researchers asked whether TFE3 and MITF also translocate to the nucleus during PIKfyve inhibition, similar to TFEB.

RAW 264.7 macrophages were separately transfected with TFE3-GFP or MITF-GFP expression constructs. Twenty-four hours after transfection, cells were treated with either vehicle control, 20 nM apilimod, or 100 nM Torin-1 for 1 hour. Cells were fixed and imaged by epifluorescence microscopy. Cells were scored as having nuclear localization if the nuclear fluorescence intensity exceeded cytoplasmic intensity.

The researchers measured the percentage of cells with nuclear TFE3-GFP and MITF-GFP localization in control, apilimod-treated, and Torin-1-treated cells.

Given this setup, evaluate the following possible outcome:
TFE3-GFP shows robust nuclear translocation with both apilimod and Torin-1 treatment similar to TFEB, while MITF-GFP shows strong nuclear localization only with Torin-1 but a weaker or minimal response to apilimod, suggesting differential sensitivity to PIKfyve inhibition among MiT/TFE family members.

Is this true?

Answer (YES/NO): NO